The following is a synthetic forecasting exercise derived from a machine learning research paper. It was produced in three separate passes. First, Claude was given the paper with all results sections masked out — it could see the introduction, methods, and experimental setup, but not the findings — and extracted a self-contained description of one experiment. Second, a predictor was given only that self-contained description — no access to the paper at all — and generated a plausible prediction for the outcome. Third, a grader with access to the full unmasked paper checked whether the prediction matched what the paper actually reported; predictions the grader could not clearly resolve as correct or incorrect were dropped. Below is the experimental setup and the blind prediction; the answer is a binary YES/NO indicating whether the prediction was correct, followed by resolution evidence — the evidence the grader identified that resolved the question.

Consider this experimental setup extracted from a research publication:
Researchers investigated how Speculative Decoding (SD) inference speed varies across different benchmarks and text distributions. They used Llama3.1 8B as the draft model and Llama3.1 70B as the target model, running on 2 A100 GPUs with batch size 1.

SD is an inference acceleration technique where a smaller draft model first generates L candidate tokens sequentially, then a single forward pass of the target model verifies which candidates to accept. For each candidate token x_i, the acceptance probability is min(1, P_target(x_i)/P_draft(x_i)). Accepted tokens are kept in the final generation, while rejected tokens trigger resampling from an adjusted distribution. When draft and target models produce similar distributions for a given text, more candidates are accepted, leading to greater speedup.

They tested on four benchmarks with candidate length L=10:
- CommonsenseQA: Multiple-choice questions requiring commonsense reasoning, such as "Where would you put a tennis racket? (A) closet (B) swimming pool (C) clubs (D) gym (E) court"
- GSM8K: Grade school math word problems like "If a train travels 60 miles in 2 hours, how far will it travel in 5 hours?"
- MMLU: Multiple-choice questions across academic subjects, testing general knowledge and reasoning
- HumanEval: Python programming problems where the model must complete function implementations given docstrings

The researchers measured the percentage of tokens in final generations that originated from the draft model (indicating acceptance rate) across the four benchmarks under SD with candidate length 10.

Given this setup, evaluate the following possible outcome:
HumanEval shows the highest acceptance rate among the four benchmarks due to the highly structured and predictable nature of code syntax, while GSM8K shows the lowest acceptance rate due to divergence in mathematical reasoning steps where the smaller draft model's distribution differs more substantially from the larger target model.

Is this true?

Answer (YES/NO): NO